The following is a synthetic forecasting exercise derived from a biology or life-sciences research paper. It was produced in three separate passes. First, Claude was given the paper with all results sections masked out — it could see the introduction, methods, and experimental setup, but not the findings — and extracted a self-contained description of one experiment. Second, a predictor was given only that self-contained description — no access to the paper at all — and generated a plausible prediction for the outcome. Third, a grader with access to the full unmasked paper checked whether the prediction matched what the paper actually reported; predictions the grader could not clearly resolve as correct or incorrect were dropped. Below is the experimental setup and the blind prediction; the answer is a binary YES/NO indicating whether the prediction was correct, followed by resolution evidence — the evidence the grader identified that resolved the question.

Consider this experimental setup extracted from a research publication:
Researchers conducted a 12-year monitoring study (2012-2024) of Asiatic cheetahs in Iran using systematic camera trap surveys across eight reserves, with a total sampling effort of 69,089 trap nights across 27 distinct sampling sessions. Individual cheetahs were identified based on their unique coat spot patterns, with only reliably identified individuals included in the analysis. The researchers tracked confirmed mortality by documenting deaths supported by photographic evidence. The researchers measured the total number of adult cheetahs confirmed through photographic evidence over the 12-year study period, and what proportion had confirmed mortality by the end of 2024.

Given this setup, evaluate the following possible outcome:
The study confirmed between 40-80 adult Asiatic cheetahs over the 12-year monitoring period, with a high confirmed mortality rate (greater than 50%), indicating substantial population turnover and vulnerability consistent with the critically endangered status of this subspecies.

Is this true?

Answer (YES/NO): NO